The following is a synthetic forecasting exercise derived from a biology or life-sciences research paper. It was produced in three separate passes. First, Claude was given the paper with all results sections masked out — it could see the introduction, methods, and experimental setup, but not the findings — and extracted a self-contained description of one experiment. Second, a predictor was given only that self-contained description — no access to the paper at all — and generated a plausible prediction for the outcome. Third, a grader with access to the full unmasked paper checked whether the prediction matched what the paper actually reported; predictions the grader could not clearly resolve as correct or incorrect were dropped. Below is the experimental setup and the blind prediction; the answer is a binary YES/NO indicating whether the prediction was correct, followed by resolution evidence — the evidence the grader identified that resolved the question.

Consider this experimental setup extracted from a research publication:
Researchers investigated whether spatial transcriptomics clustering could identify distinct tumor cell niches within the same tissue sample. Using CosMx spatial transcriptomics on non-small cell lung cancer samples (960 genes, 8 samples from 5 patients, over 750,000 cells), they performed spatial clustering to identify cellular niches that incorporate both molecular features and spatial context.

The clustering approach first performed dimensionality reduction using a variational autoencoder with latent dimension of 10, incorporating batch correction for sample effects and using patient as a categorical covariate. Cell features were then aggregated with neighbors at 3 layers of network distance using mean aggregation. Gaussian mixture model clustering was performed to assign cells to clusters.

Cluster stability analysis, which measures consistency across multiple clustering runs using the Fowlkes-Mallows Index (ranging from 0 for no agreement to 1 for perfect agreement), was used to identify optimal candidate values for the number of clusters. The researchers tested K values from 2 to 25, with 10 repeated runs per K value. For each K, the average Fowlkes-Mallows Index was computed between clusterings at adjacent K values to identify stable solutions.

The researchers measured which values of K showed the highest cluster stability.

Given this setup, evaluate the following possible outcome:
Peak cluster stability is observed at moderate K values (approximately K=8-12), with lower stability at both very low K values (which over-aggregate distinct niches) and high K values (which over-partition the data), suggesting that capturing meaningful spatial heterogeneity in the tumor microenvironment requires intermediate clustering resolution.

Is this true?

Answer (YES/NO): NO